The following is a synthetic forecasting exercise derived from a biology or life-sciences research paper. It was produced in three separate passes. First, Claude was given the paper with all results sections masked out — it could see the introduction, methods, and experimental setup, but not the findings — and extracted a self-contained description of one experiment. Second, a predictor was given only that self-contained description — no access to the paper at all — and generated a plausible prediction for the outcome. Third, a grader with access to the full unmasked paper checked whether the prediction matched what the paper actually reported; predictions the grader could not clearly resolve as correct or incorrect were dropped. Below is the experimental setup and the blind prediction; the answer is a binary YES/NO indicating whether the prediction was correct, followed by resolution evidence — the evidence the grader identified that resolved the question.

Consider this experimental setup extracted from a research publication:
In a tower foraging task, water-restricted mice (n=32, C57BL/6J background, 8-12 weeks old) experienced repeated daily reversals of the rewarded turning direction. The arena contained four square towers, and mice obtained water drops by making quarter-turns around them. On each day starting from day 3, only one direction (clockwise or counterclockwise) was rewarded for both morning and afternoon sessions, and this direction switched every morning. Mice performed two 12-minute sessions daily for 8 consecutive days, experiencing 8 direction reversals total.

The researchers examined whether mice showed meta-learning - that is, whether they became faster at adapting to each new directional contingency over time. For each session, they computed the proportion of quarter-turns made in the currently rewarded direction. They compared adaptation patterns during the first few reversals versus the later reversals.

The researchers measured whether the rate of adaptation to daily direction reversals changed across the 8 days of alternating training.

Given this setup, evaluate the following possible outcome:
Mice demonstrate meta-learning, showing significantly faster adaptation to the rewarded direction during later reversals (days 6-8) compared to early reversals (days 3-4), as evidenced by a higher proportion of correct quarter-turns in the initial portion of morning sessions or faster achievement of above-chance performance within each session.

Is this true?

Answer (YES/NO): YES